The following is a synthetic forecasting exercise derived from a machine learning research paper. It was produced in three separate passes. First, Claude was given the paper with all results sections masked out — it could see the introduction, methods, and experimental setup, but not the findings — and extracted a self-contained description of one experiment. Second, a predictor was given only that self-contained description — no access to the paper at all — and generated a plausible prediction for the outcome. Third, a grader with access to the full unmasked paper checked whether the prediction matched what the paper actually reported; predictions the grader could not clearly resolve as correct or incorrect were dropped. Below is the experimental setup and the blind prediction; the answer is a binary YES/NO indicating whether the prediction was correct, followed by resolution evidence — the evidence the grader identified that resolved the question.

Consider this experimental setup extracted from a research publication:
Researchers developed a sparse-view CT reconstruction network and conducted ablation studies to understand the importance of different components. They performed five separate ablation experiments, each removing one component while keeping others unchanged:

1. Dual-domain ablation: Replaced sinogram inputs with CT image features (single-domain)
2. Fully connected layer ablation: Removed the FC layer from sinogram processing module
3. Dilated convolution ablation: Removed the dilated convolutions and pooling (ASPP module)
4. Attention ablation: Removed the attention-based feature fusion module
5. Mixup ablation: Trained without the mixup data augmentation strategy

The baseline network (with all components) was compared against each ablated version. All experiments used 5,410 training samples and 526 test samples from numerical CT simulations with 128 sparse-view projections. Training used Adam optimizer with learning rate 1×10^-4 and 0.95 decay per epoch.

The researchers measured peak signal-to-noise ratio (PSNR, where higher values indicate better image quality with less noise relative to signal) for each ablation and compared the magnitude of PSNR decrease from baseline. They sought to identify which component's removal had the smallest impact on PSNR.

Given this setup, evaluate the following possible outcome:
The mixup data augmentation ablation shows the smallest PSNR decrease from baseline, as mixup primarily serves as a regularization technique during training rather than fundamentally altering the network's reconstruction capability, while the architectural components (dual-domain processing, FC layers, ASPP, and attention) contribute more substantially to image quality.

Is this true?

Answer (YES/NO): NO